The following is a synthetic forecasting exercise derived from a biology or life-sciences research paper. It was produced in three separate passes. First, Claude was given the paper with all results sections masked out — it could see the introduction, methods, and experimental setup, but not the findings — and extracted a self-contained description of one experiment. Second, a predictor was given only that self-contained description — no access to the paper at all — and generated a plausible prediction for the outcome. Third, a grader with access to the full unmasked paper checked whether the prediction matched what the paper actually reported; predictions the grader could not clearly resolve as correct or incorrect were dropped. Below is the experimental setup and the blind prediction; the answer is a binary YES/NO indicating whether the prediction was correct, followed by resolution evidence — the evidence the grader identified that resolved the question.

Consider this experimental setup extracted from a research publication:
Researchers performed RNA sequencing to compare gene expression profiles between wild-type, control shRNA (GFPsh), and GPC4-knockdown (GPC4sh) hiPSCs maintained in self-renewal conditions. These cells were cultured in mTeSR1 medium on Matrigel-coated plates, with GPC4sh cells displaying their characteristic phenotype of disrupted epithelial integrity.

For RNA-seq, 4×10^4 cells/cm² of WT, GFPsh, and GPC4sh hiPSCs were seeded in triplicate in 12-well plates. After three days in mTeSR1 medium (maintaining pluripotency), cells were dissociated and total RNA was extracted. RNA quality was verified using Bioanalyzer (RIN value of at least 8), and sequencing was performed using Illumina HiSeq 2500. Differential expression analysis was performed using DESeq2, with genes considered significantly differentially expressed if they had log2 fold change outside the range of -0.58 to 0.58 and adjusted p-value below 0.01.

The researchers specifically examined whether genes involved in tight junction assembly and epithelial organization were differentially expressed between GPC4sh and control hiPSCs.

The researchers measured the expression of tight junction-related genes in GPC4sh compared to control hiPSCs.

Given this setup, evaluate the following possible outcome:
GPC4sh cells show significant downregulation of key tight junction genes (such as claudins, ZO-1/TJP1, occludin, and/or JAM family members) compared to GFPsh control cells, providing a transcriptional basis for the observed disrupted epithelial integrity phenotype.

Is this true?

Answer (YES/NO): NO